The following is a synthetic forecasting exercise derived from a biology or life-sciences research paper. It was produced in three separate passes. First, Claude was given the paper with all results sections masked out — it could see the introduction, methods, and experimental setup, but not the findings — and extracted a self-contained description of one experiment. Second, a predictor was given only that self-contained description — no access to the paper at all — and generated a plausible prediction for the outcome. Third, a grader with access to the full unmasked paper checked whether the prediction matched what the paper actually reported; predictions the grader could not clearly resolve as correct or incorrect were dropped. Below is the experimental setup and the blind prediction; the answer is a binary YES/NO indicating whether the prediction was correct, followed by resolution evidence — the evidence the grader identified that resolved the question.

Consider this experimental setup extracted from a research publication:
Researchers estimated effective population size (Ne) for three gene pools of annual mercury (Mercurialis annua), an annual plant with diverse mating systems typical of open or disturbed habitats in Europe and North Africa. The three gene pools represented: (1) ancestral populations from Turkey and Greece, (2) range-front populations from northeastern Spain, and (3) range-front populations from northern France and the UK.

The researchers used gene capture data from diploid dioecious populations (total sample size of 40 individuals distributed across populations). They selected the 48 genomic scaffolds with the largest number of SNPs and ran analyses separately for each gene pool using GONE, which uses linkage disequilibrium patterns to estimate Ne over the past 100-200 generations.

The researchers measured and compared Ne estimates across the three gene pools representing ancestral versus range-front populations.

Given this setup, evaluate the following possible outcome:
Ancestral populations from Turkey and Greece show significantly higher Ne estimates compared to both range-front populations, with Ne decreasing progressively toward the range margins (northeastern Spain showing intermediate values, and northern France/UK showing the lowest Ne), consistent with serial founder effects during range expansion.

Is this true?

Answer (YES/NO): NO